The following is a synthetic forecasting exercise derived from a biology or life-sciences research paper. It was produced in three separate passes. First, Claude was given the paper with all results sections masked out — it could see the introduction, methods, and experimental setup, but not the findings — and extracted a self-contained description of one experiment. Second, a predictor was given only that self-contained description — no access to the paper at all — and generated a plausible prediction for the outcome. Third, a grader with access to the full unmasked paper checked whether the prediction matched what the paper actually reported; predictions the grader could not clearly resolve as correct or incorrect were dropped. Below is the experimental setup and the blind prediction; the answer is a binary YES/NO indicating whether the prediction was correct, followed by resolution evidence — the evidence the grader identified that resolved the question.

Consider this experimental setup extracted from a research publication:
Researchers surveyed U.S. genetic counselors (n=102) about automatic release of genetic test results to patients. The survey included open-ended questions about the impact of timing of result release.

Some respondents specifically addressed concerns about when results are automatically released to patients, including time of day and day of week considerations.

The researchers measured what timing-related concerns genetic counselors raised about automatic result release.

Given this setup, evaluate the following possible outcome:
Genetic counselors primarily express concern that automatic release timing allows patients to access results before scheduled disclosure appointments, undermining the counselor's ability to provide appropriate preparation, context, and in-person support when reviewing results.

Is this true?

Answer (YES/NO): NO